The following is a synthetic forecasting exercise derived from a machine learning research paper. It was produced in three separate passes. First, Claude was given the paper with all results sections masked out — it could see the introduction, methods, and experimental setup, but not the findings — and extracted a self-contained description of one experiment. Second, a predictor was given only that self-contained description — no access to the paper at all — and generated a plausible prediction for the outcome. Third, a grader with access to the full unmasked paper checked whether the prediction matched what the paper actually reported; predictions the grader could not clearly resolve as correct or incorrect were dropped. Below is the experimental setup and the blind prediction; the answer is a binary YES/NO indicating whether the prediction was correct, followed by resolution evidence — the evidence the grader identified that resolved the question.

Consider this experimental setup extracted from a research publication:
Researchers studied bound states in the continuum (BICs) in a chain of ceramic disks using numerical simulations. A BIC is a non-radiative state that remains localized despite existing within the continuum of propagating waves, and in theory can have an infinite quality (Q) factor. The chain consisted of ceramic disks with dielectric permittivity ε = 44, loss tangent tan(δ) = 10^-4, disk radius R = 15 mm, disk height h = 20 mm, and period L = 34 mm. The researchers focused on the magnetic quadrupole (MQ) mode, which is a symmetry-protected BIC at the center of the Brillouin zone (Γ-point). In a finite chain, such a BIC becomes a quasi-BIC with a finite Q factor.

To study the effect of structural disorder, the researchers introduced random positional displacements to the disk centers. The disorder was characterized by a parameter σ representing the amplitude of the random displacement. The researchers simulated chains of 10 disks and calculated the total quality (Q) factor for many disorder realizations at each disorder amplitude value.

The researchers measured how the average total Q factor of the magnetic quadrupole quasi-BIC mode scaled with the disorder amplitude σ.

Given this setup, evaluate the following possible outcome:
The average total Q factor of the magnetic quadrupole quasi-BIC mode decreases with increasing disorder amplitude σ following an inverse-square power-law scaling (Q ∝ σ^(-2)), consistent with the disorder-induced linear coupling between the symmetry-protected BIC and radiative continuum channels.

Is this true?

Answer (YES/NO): NO